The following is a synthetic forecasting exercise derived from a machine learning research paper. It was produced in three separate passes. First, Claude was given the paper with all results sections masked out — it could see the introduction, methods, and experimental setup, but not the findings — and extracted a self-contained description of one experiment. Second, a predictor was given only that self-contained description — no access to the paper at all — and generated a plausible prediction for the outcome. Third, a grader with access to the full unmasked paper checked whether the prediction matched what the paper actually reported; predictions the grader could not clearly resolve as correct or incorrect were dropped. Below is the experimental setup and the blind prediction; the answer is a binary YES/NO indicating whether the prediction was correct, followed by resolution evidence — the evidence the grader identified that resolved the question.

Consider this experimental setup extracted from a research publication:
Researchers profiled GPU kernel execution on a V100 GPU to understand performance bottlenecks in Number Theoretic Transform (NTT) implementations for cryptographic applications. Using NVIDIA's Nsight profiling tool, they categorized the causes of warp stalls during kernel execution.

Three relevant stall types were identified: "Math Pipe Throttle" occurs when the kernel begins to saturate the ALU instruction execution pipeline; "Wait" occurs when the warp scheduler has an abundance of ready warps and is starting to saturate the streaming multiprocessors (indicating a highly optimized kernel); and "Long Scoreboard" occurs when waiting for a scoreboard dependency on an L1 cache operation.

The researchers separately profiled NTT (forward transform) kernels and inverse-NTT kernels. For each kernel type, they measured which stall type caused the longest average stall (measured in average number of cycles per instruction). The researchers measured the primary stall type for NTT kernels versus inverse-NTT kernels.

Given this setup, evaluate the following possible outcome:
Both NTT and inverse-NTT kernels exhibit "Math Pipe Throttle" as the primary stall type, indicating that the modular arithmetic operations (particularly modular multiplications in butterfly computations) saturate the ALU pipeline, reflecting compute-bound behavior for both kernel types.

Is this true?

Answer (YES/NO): NO